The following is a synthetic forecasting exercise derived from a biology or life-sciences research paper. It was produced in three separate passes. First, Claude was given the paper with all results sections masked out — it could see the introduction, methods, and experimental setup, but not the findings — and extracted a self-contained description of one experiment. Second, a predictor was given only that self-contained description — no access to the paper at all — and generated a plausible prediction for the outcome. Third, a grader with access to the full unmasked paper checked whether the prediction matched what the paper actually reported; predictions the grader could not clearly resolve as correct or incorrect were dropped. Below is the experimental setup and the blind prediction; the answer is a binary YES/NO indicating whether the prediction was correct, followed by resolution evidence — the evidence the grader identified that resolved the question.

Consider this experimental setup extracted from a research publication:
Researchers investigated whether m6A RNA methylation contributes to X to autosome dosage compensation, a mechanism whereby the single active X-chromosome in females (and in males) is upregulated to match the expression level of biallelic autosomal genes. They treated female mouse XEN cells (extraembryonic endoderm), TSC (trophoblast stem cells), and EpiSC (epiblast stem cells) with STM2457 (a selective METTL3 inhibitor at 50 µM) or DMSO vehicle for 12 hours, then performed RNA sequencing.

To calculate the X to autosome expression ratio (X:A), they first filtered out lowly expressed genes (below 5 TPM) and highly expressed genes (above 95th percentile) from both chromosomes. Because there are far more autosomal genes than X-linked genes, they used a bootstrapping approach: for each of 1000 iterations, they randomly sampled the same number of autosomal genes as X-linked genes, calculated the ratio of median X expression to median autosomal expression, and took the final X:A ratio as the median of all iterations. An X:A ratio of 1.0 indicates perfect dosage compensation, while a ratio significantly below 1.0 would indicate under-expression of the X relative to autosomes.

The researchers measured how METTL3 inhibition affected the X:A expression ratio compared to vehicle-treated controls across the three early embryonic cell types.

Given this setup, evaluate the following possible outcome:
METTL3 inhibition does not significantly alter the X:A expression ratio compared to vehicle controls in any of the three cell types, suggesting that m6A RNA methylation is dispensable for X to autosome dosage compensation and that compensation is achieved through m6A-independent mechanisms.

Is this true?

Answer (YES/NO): NO